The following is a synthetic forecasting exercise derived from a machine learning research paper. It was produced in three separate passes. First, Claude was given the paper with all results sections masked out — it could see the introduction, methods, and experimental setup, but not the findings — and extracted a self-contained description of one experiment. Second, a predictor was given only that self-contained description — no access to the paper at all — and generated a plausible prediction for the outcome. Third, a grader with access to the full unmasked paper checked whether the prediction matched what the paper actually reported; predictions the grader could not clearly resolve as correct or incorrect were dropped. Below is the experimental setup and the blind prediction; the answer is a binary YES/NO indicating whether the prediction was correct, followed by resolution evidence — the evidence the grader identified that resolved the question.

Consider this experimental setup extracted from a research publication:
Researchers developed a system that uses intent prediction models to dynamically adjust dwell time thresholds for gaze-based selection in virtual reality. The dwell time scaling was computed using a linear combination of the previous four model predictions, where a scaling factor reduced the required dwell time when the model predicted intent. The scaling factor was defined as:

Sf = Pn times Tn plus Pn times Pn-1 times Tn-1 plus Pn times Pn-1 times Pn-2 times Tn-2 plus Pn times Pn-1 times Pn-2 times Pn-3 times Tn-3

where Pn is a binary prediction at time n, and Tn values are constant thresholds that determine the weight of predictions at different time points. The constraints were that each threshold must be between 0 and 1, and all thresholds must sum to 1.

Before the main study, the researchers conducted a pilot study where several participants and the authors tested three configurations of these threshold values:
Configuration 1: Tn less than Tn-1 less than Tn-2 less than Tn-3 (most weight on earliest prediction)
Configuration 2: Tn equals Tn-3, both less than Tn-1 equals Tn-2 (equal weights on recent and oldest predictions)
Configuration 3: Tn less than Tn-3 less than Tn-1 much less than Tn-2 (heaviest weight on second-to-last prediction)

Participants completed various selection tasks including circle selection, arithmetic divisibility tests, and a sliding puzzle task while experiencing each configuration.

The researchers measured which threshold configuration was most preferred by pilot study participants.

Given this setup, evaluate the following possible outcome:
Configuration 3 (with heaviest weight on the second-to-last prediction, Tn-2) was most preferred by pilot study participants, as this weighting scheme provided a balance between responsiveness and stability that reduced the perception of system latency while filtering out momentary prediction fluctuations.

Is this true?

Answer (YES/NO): NO